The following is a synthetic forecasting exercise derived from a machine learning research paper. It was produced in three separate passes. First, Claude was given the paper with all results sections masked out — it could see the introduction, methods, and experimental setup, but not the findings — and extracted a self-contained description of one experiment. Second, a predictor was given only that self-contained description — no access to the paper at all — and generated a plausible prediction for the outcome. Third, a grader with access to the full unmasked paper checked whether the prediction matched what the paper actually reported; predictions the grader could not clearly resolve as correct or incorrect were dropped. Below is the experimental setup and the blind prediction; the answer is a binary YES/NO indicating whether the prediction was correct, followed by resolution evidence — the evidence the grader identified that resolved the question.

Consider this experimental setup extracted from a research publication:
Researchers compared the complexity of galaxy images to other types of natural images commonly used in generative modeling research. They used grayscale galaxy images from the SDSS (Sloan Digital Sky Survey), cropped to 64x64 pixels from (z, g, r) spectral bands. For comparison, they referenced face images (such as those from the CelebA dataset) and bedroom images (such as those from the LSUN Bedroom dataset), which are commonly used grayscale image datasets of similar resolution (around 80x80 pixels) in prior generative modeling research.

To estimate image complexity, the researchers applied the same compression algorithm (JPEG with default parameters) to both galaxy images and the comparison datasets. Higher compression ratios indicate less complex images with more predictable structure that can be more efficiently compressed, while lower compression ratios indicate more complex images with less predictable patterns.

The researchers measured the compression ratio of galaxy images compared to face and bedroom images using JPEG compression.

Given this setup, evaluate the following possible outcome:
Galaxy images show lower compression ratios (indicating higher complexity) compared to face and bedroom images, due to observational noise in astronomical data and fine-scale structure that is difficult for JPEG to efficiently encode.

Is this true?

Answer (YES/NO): NO